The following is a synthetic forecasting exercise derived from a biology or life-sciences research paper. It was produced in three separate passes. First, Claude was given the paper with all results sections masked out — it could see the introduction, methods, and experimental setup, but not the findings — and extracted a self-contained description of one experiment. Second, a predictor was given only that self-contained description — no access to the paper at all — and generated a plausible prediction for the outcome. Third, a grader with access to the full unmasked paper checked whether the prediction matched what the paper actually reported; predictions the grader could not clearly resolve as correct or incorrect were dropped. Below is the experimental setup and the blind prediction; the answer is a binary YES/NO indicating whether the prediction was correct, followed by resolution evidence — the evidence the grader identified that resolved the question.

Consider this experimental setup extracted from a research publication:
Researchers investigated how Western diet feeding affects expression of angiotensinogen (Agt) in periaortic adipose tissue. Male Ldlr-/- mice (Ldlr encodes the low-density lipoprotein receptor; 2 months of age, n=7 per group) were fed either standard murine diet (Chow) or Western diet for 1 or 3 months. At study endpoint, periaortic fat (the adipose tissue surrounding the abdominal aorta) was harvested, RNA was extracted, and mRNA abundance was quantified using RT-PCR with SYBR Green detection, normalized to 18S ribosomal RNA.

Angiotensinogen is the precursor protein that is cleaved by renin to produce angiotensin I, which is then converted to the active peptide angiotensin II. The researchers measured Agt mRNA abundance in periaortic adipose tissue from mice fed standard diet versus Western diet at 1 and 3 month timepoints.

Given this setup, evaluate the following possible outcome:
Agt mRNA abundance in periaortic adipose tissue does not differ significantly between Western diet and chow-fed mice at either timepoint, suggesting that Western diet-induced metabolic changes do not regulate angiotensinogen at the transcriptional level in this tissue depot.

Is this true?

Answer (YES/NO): YES